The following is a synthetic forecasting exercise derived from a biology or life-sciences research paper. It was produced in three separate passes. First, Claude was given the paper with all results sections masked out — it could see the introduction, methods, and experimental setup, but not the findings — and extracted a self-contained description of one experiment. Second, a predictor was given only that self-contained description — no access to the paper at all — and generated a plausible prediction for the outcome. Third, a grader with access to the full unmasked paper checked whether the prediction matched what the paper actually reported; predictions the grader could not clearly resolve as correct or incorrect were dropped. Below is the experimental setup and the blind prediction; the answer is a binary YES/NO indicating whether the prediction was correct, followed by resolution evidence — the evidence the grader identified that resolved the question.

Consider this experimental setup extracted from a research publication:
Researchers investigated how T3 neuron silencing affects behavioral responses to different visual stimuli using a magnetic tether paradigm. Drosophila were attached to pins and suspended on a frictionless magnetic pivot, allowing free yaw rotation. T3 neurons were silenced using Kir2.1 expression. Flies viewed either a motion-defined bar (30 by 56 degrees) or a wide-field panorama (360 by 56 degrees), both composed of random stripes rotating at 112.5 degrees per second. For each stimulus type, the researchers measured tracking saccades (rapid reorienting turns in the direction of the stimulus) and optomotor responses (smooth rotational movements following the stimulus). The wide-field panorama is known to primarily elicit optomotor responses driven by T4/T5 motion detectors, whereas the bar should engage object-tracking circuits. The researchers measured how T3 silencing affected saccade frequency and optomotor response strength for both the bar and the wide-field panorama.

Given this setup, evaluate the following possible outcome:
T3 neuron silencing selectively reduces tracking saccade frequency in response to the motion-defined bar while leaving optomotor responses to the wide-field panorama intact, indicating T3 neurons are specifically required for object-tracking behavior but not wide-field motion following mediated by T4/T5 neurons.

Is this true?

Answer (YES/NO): YES